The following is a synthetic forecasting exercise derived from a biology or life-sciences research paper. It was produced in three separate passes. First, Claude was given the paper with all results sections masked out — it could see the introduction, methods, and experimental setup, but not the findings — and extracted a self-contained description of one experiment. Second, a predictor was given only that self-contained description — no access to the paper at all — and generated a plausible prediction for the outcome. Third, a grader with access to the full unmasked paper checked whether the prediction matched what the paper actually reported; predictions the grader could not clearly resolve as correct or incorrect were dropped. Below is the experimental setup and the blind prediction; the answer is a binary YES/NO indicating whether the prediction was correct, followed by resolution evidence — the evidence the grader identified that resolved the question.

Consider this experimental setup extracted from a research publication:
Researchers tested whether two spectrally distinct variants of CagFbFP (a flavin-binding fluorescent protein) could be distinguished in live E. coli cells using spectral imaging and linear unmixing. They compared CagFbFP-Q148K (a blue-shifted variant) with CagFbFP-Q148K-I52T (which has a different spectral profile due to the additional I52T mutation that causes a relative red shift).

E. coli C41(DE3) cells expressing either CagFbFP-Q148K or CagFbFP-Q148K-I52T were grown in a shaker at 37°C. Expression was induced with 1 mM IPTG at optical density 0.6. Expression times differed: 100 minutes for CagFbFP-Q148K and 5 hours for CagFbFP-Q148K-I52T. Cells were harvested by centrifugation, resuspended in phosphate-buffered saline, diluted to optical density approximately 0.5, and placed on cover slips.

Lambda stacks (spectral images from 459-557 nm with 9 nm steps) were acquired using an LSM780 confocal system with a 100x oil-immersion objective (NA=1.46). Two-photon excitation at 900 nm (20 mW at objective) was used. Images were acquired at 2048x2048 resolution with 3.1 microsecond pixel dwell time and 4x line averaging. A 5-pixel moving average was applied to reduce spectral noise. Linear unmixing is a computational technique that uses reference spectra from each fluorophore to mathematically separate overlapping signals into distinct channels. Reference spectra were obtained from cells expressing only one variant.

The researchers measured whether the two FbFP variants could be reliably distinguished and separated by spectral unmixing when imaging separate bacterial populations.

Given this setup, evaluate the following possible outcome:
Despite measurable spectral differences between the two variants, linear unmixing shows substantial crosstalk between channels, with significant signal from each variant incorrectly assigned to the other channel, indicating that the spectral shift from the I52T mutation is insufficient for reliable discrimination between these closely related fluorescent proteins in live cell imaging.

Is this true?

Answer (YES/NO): NO